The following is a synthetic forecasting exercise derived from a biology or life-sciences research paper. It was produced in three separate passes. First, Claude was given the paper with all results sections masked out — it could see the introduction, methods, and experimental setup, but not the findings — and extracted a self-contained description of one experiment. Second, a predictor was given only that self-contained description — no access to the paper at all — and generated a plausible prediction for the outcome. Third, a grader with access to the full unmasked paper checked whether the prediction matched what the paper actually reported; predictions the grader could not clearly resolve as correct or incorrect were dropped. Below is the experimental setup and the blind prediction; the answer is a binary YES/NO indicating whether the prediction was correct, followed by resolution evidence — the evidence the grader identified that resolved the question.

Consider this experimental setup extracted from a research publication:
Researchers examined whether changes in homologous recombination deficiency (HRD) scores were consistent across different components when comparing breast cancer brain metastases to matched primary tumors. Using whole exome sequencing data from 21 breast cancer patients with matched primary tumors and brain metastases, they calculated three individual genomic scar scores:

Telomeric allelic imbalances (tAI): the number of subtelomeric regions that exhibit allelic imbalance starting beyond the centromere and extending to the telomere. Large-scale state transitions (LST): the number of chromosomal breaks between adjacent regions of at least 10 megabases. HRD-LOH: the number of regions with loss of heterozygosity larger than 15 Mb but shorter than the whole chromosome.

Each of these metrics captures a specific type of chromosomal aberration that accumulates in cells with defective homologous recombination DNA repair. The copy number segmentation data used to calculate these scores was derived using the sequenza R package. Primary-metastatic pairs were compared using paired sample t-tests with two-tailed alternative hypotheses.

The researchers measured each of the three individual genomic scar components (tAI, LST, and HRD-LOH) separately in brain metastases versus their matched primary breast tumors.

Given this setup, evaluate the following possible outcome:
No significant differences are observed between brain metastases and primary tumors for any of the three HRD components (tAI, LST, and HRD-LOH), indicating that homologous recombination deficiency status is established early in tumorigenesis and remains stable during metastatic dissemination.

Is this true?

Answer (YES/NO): NO